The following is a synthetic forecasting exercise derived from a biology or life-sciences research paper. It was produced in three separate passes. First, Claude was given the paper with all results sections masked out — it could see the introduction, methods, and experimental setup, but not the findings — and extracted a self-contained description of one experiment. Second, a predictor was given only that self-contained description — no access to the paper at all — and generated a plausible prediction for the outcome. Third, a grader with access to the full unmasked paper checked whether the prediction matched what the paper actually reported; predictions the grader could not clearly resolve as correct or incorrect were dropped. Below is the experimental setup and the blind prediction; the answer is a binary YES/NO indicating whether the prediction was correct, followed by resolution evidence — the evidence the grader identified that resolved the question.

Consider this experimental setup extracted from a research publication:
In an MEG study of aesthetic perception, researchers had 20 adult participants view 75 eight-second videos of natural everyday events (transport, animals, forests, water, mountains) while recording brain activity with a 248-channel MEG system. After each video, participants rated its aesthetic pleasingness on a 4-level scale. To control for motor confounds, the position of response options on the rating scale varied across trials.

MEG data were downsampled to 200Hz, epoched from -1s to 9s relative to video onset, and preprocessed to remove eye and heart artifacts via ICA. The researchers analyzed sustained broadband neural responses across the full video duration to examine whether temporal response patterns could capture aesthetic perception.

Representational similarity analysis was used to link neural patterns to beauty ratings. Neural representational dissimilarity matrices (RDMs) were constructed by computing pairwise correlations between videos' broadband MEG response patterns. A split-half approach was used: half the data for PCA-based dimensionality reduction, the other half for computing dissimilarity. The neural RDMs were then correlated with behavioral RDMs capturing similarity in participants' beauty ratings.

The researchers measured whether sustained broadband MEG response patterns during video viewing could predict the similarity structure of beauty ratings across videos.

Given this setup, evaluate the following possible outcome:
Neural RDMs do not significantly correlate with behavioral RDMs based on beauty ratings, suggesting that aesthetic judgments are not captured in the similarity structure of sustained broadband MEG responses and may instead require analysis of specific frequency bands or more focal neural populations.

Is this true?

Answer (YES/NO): NO